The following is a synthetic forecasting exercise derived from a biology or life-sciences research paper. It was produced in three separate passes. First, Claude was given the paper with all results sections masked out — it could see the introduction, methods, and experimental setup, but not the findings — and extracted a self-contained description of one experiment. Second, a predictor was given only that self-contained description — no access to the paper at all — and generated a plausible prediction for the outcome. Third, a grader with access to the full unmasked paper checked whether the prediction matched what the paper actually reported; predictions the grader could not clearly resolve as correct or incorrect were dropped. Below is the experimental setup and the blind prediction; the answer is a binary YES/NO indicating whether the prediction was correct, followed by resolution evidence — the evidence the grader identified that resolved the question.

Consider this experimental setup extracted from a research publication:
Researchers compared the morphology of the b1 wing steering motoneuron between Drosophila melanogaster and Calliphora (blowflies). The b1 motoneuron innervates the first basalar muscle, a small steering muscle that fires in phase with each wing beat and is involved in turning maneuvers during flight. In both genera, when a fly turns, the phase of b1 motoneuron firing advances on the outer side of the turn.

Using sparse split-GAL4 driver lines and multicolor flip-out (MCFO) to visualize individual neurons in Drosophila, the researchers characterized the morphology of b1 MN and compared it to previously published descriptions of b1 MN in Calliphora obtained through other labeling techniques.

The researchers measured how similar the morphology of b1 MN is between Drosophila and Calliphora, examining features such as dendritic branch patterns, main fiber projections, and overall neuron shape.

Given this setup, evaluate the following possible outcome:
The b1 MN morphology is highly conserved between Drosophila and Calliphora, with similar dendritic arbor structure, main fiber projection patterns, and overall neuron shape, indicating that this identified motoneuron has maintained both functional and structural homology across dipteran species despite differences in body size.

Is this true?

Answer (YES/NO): NO